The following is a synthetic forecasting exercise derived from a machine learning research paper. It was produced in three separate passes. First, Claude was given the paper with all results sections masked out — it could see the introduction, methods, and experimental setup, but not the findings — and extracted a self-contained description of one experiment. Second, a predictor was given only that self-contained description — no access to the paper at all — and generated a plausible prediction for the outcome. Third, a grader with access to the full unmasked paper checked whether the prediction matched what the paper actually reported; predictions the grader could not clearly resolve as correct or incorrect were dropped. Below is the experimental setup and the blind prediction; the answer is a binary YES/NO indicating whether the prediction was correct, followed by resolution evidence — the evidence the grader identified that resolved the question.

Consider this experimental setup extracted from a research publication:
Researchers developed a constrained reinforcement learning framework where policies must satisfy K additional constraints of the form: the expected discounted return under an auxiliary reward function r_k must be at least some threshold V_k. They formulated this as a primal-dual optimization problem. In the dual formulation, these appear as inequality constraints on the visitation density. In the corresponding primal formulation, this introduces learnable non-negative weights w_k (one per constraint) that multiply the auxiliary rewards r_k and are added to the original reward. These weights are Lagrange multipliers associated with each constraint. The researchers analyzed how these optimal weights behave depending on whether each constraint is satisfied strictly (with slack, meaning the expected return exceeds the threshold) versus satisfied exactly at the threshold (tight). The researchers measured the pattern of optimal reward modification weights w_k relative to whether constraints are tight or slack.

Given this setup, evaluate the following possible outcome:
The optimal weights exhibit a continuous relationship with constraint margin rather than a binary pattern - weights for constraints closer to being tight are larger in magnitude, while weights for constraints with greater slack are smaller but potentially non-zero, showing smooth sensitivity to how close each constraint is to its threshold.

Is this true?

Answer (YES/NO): NO